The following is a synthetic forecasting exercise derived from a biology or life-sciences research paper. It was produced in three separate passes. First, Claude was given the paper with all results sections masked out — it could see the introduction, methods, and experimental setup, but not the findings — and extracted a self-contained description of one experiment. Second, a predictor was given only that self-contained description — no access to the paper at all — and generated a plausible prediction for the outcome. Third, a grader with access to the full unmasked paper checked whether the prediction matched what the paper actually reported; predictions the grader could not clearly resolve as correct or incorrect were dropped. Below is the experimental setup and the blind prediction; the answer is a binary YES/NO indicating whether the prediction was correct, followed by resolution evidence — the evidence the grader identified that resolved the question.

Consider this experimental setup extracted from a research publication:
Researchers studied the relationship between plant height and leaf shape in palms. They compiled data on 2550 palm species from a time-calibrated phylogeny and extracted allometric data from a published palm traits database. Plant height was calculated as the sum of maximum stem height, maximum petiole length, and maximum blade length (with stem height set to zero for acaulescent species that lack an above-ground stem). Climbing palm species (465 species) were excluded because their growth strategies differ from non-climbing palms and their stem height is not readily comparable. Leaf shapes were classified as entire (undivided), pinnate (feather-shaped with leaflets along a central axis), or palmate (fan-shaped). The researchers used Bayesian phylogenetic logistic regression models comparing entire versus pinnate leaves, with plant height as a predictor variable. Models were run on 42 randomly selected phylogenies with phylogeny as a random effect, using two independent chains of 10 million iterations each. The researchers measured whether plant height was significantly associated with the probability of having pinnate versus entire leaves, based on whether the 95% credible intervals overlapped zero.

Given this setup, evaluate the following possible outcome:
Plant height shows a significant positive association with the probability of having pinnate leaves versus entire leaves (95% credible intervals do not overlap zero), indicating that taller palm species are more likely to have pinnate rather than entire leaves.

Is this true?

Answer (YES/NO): YES